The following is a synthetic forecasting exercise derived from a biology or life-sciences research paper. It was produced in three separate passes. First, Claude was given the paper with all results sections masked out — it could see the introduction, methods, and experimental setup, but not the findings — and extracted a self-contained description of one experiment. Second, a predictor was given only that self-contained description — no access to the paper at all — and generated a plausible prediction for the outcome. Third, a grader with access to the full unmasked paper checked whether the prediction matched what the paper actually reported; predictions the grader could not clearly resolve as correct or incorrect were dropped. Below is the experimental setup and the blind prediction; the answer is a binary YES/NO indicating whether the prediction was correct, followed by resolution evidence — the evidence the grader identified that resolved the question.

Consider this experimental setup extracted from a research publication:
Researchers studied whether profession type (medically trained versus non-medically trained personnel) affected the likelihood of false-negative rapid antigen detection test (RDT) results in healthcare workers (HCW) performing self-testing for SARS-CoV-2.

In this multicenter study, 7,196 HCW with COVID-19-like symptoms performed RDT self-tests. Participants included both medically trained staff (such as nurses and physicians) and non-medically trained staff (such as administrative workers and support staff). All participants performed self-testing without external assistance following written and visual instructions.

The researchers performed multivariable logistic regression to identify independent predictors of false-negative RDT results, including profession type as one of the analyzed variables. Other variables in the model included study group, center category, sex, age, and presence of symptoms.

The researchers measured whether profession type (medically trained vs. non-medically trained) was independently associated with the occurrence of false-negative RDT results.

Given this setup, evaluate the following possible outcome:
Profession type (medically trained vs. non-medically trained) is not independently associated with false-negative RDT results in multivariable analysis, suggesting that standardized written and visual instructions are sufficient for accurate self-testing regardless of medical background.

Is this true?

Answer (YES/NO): YES